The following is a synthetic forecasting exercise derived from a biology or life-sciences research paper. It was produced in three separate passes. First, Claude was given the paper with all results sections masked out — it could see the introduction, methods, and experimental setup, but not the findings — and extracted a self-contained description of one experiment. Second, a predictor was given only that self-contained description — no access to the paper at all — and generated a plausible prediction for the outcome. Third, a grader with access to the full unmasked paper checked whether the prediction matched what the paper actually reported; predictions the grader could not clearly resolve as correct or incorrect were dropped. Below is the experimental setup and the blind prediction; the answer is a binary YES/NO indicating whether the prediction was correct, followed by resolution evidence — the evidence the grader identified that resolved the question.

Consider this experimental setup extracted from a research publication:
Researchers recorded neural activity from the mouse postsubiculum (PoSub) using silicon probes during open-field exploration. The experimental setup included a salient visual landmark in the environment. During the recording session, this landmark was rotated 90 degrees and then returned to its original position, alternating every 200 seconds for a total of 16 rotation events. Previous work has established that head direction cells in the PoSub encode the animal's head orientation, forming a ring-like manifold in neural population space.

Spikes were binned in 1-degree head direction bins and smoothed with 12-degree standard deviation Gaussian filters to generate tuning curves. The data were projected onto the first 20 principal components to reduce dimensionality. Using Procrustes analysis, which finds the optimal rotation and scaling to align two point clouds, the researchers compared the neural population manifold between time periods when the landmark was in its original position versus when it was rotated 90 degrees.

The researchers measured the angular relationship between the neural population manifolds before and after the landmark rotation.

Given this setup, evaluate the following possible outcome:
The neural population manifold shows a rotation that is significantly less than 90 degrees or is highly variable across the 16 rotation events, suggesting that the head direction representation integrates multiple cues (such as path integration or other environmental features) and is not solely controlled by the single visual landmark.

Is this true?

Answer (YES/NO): NO